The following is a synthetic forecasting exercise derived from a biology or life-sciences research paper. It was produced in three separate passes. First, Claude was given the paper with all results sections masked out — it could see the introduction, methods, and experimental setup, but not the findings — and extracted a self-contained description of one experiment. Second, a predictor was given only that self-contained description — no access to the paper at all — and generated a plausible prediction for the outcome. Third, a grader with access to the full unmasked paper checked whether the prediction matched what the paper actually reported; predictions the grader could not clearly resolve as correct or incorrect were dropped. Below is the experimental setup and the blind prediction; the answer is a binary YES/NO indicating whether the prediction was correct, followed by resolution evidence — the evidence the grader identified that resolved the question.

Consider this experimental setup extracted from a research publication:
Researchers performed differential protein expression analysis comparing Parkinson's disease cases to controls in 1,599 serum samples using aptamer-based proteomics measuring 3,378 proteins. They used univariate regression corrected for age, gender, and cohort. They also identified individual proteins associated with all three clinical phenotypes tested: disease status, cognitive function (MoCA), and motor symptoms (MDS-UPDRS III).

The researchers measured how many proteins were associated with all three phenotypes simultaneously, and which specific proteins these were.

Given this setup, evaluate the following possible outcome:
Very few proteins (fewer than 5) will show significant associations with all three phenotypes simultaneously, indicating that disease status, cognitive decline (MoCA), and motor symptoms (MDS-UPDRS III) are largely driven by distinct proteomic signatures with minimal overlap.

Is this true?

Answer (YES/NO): YES